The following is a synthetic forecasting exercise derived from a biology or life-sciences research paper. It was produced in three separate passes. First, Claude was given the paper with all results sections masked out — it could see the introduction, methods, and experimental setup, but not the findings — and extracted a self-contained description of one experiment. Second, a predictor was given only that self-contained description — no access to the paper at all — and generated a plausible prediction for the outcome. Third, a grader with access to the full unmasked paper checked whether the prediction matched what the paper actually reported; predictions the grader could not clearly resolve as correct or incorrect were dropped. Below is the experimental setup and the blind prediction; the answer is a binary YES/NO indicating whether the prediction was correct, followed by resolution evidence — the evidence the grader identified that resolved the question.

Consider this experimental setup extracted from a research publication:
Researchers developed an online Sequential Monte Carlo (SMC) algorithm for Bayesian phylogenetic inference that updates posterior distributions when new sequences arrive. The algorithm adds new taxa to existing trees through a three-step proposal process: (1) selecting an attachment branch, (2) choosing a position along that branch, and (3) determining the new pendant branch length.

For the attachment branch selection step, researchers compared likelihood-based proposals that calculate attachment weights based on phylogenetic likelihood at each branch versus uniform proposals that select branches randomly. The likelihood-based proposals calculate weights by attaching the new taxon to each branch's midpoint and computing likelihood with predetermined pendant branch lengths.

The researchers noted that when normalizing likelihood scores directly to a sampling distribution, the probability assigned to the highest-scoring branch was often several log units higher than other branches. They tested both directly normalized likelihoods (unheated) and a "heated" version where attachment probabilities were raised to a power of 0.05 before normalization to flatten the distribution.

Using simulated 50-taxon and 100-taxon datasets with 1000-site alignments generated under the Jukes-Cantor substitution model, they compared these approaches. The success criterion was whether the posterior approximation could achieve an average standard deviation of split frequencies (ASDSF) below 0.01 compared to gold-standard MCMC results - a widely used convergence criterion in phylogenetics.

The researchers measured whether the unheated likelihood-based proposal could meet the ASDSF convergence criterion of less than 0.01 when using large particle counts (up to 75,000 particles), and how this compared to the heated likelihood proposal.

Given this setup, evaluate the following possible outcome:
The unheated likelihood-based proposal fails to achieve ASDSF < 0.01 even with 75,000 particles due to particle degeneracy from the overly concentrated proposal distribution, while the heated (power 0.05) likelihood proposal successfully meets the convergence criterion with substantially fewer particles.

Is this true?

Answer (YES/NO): YES